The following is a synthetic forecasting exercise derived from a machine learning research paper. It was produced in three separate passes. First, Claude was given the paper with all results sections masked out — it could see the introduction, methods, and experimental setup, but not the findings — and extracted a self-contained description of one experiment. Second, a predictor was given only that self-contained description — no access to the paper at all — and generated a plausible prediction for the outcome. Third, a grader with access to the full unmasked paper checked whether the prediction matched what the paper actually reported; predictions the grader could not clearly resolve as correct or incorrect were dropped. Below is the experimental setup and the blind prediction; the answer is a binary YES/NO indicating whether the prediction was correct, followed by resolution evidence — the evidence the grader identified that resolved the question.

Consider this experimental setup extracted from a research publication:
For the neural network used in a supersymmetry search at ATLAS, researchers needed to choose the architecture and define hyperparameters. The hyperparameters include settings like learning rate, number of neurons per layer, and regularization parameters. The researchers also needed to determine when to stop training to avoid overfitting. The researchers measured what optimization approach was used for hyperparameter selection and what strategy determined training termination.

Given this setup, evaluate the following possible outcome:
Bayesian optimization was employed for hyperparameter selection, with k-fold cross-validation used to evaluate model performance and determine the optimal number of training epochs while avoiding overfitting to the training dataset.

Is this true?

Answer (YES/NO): NO